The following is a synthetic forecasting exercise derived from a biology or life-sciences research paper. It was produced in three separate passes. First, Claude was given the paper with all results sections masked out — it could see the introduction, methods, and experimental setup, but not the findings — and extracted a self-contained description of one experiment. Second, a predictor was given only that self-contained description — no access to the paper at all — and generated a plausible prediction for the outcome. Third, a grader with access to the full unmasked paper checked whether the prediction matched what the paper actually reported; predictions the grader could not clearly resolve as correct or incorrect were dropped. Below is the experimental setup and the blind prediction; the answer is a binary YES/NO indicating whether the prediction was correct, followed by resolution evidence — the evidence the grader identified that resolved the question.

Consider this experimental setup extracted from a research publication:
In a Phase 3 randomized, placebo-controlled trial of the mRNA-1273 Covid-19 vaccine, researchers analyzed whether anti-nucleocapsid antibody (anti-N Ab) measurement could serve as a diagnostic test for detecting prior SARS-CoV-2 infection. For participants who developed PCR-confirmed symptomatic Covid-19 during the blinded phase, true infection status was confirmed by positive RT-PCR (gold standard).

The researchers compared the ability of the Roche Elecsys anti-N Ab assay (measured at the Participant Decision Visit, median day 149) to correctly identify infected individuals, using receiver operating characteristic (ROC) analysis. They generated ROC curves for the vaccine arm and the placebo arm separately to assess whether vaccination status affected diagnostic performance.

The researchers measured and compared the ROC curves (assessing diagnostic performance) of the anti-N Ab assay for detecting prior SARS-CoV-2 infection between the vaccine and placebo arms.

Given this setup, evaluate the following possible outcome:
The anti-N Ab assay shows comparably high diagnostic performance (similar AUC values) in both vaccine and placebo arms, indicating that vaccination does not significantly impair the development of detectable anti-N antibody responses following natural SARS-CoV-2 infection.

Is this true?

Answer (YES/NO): NO